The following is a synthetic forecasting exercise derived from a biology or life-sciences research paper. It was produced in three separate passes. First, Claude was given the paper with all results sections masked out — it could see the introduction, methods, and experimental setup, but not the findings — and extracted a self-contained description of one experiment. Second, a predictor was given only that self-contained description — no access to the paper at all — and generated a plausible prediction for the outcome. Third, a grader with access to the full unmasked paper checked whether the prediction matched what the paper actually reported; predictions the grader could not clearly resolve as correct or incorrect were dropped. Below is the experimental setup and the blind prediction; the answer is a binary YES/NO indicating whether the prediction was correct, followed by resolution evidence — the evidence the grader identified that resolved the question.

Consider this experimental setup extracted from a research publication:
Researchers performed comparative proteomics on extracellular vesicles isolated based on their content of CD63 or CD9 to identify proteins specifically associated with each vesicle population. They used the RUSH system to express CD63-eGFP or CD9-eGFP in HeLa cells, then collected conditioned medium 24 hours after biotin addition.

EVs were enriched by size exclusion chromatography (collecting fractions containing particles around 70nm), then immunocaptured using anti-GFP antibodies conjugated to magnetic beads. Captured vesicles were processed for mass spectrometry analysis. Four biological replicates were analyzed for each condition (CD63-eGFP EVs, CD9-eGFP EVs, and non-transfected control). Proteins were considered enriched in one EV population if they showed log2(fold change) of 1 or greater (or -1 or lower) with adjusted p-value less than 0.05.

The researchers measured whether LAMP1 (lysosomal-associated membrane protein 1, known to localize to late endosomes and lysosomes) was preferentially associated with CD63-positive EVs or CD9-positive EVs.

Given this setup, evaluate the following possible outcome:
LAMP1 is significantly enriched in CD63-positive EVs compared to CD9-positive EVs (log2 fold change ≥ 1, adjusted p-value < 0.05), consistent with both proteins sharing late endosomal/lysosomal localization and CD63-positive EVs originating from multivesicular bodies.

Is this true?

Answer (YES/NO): NO